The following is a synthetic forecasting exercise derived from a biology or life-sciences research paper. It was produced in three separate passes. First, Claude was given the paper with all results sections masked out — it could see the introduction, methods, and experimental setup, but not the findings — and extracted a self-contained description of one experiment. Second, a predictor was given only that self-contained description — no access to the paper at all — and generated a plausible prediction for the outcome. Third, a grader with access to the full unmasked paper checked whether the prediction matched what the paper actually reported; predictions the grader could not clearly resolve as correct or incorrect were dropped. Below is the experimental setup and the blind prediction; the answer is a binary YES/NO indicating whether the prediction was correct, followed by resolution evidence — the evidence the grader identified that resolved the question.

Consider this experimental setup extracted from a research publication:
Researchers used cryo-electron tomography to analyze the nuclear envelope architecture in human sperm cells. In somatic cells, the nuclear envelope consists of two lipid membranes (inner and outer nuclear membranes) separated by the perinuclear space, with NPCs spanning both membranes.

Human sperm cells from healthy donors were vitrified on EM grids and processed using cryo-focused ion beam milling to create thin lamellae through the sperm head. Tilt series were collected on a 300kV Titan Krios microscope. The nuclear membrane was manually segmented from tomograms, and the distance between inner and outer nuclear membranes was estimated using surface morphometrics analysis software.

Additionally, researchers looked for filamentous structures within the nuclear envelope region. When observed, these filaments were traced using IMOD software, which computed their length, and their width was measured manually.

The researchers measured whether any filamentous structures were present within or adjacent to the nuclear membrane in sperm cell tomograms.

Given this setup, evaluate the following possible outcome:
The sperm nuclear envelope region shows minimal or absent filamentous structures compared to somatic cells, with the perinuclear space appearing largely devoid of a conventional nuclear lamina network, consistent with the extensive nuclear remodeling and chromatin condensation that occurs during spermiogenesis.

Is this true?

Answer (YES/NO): NO